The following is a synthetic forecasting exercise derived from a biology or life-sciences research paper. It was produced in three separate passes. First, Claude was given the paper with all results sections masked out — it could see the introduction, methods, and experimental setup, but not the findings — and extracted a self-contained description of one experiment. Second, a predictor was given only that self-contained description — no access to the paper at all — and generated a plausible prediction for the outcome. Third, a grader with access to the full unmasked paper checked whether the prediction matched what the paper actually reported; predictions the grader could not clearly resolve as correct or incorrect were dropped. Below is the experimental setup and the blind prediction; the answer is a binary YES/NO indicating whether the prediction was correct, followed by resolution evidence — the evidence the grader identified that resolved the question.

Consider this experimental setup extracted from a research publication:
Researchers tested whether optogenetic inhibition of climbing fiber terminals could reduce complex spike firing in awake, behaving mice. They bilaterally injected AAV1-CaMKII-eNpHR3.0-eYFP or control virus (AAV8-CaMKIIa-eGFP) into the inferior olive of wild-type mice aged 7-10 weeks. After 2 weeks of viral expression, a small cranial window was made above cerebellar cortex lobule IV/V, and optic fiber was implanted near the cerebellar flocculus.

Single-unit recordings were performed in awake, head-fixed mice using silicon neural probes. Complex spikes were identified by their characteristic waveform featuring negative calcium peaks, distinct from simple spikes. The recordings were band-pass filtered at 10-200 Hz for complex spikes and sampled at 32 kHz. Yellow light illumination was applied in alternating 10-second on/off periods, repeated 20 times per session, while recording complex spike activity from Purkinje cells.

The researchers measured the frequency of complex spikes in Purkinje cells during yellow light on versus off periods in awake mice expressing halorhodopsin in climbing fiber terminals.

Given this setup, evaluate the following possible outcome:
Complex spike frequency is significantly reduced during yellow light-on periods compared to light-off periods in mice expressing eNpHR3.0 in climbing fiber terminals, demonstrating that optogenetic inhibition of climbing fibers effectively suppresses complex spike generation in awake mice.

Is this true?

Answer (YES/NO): YES